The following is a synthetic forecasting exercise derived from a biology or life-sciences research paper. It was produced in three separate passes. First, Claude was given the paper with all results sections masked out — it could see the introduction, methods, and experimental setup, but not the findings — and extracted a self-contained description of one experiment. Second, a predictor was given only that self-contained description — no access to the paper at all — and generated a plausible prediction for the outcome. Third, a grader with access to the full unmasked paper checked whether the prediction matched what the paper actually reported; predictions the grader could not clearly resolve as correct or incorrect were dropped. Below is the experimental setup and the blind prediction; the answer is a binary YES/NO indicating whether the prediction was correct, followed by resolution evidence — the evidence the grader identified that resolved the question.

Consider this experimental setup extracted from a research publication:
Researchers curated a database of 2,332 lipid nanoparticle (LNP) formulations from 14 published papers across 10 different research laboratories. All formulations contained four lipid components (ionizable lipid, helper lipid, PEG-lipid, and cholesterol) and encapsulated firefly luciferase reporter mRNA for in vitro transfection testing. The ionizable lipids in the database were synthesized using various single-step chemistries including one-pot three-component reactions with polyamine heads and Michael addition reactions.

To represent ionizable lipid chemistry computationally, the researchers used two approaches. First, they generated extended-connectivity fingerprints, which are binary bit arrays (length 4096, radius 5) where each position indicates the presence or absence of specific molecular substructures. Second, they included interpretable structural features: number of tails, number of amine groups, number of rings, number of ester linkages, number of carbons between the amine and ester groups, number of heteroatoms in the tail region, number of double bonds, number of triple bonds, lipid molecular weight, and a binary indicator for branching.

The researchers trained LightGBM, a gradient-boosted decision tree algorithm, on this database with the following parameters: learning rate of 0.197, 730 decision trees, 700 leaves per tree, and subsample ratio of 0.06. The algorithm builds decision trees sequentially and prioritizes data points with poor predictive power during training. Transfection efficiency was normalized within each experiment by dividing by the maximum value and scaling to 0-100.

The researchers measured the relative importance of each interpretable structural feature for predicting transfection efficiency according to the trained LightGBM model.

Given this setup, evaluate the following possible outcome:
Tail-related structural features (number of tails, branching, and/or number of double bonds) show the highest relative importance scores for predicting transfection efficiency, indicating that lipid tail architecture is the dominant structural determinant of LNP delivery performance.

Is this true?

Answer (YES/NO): NO